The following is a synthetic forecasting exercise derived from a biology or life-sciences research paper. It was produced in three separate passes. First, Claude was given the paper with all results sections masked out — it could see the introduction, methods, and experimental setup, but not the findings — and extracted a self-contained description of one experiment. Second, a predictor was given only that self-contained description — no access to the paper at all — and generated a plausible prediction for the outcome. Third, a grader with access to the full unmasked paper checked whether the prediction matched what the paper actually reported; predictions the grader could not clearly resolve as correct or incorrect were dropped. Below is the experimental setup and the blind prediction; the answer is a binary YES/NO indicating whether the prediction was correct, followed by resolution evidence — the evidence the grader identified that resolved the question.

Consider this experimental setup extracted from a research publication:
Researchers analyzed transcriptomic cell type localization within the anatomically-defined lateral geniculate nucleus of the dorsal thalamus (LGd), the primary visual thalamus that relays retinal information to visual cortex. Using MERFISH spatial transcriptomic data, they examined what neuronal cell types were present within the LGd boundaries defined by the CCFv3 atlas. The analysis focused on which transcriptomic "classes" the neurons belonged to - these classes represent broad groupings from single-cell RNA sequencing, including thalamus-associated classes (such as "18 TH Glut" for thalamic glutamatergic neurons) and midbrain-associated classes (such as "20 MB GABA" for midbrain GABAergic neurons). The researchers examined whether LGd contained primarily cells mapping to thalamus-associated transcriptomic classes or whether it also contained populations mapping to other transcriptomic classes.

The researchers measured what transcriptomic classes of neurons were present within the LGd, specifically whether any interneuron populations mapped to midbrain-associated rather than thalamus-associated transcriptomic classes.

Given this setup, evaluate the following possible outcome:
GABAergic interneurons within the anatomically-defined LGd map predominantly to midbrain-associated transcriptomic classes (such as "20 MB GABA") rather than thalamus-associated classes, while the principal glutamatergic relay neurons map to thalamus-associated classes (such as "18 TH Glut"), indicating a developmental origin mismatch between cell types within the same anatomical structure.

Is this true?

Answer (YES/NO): YES